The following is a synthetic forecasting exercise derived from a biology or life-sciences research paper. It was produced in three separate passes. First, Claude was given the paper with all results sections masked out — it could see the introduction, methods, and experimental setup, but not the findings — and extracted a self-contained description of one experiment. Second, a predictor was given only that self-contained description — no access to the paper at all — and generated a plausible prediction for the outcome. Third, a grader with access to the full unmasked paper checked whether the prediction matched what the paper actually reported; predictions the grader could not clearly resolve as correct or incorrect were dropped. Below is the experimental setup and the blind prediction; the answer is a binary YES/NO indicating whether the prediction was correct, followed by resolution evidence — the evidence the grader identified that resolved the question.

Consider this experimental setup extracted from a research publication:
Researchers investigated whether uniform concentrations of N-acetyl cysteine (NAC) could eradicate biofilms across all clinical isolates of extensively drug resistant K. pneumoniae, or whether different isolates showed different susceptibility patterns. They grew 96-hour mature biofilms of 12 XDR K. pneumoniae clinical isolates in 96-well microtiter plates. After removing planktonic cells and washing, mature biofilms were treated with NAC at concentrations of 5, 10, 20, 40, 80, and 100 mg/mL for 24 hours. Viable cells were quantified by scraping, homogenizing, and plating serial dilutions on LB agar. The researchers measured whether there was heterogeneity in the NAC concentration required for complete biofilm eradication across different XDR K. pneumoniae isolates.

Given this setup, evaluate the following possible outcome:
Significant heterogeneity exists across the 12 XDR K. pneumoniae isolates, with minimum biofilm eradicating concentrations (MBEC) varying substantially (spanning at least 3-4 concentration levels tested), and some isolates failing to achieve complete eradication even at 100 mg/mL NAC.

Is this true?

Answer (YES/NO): NO